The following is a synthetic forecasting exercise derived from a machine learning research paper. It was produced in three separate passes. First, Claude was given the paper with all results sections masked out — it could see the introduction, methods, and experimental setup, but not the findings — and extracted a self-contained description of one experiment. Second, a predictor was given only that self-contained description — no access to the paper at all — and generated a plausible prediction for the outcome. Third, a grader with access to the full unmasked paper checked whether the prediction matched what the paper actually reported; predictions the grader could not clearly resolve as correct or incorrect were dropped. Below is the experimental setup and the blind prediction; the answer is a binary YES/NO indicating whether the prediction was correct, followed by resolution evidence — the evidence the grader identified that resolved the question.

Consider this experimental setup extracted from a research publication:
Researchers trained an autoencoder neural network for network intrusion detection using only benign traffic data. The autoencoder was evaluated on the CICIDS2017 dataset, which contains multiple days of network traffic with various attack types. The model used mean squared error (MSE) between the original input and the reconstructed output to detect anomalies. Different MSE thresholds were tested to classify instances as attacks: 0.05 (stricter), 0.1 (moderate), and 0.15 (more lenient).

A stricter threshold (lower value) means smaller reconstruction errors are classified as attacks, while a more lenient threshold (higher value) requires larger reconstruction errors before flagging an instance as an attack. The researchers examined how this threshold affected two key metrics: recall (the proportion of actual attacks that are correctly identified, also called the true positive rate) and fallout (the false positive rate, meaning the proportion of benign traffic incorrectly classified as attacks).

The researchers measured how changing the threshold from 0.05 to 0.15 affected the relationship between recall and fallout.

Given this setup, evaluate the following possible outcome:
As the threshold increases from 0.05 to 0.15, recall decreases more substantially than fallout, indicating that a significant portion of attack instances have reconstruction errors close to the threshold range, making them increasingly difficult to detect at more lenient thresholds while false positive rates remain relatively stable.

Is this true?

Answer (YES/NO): NO